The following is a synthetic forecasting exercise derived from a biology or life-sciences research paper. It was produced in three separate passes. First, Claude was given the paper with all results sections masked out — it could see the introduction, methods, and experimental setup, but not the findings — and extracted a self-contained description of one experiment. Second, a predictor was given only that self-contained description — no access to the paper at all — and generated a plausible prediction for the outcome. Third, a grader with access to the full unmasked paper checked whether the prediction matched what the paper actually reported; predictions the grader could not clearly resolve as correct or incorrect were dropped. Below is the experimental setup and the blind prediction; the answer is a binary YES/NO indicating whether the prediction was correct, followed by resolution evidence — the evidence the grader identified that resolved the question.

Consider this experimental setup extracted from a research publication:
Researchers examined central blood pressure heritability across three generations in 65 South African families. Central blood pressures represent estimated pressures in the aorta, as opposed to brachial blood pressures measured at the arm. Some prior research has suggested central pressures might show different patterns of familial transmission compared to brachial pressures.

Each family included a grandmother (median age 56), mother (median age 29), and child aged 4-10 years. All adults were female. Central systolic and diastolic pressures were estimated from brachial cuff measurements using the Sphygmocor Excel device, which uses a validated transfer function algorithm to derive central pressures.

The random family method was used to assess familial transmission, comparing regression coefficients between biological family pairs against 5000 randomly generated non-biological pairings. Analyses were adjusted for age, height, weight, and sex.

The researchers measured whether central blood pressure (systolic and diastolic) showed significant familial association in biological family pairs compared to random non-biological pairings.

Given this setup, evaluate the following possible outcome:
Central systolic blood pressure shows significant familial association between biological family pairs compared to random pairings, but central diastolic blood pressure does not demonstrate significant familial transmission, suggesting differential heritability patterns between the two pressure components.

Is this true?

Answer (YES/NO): NO